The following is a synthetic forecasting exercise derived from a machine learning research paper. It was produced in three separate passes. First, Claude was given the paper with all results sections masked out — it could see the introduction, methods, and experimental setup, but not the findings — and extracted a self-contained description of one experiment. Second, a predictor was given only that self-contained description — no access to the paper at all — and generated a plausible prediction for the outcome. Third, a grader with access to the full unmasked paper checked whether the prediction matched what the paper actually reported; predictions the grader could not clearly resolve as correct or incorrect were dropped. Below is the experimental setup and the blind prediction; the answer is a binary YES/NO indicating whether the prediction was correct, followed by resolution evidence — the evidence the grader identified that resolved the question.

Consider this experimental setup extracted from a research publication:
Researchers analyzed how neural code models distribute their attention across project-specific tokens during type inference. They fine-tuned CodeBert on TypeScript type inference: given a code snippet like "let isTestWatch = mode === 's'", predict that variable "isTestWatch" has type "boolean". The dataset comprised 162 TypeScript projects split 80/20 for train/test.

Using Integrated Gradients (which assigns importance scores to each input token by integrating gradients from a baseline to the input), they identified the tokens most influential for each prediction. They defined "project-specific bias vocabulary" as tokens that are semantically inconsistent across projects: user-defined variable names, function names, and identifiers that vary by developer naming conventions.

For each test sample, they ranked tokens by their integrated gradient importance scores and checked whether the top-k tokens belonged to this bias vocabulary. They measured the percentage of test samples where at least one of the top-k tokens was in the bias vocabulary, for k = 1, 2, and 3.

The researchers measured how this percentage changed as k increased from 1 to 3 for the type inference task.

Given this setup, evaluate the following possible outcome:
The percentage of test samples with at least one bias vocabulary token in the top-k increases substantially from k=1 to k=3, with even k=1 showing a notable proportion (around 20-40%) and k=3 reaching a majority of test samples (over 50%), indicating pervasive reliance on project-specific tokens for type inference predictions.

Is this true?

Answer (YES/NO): NO